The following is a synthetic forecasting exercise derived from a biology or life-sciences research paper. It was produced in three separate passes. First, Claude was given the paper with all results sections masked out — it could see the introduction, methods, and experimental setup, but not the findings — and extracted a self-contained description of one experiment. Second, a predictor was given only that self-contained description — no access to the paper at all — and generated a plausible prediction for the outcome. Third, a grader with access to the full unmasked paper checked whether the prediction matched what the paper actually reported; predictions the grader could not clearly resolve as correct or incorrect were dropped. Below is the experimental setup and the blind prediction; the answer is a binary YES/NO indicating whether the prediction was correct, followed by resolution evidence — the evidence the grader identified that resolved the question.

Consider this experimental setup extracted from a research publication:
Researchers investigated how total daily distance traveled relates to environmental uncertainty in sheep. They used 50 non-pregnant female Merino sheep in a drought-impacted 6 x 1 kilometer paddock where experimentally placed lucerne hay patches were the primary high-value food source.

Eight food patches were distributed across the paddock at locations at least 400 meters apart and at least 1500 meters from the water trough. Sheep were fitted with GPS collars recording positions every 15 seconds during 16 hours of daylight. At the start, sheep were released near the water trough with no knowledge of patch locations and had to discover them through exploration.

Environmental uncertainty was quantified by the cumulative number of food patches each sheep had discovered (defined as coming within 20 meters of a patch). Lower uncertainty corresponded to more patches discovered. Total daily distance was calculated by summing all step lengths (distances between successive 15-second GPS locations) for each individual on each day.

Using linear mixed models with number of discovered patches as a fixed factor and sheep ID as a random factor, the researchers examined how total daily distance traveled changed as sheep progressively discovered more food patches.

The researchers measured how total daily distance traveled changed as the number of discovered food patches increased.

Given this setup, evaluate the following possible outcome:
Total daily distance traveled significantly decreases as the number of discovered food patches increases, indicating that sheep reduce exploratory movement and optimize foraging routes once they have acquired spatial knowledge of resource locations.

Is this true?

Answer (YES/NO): NO